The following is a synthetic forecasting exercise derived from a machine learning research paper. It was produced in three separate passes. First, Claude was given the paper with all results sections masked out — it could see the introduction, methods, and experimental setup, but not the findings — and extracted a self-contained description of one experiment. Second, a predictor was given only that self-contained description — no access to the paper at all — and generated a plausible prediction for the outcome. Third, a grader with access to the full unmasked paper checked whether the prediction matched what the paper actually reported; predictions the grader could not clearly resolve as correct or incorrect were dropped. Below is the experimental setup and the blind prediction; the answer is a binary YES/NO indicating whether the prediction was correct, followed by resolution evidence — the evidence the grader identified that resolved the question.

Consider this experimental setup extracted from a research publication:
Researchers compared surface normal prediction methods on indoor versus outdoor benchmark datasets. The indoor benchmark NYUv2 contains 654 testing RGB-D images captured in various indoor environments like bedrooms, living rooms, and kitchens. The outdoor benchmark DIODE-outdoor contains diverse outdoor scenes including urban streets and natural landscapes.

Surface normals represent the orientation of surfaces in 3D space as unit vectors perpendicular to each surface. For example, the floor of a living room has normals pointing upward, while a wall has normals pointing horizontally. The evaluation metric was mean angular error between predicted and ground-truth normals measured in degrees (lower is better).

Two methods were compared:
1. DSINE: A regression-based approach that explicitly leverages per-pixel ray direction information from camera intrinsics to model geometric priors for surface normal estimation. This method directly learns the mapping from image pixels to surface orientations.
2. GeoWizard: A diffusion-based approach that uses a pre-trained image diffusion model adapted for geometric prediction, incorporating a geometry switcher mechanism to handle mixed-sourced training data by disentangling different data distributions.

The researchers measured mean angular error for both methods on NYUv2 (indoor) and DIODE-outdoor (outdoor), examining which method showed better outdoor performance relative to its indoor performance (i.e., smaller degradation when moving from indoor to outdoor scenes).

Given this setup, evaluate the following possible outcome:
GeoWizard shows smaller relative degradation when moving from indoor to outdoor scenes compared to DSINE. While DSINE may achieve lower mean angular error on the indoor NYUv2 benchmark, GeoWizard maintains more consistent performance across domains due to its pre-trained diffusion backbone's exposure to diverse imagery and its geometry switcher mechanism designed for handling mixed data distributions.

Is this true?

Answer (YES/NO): NO